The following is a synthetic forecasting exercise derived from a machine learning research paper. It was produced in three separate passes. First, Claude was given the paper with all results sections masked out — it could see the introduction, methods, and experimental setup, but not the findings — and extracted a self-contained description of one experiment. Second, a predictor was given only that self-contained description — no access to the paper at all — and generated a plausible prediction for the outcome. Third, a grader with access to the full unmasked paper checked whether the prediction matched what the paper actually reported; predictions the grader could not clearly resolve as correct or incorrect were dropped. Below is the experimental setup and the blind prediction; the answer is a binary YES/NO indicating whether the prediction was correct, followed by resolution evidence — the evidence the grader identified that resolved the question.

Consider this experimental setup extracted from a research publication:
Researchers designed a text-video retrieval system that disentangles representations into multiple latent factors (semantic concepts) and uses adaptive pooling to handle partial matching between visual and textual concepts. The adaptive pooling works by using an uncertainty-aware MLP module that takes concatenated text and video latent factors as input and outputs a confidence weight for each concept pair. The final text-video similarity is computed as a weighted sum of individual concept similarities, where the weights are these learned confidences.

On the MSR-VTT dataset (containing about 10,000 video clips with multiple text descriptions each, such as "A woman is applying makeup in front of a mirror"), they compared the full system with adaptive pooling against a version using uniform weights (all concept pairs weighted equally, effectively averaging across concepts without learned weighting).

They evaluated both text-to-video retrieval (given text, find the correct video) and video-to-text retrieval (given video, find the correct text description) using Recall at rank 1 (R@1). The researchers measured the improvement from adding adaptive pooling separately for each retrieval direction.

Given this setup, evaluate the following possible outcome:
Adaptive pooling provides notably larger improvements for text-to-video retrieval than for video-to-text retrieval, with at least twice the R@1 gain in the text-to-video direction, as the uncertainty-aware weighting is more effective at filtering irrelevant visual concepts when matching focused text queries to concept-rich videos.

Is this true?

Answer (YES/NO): NO